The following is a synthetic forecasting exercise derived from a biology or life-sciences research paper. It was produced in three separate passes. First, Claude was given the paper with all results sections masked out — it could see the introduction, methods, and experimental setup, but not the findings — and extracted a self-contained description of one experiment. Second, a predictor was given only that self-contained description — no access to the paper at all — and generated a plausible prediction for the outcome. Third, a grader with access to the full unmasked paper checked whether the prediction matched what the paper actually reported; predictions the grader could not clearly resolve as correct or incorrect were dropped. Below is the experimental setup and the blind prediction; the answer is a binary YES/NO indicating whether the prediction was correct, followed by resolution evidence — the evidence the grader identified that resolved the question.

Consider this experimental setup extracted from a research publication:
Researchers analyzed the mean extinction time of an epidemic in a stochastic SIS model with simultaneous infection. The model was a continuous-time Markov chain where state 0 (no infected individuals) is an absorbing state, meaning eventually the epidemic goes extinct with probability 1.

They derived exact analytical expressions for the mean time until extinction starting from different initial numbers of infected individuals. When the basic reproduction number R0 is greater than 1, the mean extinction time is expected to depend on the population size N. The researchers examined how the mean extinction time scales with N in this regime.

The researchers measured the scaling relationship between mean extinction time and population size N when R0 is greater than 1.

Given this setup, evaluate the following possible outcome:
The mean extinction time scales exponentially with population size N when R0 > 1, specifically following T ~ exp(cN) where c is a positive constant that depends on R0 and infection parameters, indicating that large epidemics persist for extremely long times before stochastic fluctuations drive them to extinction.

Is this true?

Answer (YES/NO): YES